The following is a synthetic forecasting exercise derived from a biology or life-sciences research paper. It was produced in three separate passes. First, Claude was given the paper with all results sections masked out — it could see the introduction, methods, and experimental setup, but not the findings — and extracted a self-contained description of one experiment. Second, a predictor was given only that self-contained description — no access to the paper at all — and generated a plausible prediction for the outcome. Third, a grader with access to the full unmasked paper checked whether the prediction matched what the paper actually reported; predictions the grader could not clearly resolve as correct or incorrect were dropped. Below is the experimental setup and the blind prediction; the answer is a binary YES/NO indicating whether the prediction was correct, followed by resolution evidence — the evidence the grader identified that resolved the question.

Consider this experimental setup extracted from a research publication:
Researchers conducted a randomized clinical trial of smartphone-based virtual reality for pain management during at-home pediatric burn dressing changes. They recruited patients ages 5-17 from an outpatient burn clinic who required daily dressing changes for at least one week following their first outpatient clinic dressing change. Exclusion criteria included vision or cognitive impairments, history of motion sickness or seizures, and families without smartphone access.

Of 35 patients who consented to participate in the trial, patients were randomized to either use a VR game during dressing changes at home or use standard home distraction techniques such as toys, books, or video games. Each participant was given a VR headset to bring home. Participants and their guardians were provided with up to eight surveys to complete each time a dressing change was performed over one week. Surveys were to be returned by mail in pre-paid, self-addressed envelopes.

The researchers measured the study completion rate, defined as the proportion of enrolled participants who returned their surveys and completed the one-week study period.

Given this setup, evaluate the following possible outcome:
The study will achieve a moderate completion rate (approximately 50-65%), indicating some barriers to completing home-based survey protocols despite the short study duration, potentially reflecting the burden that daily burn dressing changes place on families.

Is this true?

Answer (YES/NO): NO